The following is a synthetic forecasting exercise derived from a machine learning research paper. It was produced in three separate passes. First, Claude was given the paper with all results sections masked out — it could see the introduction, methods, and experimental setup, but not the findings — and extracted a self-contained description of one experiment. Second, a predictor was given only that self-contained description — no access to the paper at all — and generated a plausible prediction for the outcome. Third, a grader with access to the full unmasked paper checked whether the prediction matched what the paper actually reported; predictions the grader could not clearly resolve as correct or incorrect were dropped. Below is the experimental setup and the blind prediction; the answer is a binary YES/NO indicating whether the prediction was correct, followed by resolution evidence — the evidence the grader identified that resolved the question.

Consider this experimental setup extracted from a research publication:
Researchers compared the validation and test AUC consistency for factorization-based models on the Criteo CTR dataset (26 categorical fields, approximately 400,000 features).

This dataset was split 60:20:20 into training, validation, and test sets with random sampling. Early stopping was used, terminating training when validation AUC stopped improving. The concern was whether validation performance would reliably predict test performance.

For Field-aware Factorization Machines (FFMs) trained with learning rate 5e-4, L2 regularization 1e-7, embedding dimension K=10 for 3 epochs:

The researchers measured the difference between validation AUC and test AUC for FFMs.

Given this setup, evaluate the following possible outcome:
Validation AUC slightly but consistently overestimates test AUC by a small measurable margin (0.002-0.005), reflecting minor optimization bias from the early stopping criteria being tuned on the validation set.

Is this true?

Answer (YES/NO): NO